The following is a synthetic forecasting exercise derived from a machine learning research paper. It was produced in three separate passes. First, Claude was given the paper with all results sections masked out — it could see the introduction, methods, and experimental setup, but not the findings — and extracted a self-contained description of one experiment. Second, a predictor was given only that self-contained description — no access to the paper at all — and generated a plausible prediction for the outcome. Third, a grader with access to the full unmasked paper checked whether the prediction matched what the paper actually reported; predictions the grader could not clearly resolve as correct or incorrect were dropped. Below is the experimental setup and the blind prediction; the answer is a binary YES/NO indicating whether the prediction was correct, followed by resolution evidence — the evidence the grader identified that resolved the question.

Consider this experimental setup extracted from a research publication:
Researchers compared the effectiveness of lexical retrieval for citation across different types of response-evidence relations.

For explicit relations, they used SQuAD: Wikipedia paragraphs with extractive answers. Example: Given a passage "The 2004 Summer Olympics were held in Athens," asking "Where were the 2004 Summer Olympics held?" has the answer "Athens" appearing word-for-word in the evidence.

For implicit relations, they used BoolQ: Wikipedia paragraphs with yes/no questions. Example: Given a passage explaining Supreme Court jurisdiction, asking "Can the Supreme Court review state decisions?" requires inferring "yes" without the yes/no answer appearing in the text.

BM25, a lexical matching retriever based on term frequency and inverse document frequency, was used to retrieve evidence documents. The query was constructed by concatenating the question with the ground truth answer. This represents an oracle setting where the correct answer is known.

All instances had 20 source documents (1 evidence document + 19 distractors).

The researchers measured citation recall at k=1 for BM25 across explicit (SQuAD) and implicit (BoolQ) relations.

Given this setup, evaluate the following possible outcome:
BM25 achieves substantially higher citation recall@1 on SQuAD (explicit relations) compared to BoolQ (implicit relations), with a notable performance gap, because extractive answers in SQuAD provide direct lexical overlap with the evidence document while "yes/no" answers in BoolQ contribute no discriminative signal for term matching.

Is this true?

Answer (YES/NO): YES